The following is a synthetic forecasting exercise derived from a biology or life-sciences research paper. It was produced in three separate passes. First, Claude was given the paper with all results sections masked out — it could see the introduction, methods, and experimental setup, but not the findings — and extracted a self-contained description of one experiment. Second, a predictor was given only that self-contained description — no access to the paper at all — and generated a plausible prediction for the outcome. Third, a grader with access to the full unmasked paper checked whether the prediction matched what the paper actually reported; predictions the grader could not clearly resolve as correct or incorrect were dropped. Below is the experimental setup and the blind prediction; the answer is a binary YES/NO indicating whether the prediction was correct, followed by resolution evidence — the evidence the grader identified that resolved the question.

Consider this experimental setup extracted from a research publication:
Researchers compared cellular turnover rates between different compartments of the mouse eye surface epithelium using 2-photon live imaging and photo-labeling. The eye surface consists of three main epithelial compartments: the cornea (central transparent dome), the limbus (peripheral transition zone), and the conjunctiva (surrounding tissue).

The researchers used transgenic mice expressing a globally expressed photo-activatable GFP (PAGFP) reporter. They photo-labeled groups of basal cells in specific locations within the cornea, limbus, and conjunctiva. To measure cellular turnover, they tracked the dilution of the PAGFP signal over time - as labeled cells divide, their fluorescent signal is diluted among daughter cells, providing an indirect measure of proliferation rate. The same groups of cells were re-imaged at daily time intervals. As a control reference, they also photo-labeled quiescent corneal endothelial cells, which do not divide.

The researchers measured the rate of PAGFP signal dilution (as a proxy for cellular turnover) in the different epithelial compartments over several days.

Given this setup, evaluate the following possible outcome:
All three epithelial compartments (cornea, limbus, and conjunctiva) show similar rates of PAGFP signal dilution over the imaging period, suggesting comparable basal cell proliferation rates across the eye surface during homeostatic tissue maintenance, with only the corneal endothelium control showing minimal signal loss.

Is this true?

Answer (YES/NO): NO